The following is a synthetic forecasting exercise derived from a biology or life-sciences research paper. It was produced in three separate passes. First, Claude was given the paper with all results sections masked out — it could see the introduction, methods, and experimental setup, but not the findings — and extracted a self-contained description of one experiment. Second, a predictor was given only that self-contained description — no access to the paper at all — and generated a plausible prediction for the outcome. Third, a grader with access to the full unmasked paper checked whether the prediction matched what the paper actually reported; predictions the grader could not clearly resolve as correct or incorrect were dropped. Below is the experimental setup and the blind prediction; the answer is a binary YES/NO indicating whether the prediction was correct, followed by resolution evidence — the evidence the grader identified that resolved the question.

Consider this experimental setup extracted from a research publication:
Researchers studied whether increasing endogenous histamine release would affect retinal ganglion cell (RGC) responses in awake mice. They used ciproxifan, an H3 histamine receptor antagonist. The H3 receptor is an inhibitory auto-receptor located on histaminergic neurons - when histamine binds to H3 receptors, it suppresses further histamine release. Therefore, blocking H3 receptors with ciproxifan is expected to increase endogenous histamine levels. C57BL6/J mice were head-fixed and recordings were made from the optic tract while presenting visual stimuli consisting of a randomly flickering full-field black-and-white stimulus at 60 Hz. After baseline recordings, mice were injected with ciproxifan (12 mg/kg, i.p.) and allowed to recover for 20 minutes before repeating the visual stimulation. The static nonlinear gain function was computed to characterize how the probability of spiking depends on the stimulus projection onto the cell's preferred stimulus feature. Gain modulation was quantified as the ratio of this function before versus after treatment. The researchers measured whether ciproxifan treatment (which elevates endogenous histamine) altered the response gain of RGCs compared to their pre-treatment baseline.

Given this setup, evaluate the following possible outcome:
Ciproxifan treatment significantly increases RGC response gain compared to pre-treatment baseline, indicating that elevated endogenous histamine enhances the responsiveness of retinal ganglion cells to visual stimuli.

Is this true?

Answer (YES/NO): NO